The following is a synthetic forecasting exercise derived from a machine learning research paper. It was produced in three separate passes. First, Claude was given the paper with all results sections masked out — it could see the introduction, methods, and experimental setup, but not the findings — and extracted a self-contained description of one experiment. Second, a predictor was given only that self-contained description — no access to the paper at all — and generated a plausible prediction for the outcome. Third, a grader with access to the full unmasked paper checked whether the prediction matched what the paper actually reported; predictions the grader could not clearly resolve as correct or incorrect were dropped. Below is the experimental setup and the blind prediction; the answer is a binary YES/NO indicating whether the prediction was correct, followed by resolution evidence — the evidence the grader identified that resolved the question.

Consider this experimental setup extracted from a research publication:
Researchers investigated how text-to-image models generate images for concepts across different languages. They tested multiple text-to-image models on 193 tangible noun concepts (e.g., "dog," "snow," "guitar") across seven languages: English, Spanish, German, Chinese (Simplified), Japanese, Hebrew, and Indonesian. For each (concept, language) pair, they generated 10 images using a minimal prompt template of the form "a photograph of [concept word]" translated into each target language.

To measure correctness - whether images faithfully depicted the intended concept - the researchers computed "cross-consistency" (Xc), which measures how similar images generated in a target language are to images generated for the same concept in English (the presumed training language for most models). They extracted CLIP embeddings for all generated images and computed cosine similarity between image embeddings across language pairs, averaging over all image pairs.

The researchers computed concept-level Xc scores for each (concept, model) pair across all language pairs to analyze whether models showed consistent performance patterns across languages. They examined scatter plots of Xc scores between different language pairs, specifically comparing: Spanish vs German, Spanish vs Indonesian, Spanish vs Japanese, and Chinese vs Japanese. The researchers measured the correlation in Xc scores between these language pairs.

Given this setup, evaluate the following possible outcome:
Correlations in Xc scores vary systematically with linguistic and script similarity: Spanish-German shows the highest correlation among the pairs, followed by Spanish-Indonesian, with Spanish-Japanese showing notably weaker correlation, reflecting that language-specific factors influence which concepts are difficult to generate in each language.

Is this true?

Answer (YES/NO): NO